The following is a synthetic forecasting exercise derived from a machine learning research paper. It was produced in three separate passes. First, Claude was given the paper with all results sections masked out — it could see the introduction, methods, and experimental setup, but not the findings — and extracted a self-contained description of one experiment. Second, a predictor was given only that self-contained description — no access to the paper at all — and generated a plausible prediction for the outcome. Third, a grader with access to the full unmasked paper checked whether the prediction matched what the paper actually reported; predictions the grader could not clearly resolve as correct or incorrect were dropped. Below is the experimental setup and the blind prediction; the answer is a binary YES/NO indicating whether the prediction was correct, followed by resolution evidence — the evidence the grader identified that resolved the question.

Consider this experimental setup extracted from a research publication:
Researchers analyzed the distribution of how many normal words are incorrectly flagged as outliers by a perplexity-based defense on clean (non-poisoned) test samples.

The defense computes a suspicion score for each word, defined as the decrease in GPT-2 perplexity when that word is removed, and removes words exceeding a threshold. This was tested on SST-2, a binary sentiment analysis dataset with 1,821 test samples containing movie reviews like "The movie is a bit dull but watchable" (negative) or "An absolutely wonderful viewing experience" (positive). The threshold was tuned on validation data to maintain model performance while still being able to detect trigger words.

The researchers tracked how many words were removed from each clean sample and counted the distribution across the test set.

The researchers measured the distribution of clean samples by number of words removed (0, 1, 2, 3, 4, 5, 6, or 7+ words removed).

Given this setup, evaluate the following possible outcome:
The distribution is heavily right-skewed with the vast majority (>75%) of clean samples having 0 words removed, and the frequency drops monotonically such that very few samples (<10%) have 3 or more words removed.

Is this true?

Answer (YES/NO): NO